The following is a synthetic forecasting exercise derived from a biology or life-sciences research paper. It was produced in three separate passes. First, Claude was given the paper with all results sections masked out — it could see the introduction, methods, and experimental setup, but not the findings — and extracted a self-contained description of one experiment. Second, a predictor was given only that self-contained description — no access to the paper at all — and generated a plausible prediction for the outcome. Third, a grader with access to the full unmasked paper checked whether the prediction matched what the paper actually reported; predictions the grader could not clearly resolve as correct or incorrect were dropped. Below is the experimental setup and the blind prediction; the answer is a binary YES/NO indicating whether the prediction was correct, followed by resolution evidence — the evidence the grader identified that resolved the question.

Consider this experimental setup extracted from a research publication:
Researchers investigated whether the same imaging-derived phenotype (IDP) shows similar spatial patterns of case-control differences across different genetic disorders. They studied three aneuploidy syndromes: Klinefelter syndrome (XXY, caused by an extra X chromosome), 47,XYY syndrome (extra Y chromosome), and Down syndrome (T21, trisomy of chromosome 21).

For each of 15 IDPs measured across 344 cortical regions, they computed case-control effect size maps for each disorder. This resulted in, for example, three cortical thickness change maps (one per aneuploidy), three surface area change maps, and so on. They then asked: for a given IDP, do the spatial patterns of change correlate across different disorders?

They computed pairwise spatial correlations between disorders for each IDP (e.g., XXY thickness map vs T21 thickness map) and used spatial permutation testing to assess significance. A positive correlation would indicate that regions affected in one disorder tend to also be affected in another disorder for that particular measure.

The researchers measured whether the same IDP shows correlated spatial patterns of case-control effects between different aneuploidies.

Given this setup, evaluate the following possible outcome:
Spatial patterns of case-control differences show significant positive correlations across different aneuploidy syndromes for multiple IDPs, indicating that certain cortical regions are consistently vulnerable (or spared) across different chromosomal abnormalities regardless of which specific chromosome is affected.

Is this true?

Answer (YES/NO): NO